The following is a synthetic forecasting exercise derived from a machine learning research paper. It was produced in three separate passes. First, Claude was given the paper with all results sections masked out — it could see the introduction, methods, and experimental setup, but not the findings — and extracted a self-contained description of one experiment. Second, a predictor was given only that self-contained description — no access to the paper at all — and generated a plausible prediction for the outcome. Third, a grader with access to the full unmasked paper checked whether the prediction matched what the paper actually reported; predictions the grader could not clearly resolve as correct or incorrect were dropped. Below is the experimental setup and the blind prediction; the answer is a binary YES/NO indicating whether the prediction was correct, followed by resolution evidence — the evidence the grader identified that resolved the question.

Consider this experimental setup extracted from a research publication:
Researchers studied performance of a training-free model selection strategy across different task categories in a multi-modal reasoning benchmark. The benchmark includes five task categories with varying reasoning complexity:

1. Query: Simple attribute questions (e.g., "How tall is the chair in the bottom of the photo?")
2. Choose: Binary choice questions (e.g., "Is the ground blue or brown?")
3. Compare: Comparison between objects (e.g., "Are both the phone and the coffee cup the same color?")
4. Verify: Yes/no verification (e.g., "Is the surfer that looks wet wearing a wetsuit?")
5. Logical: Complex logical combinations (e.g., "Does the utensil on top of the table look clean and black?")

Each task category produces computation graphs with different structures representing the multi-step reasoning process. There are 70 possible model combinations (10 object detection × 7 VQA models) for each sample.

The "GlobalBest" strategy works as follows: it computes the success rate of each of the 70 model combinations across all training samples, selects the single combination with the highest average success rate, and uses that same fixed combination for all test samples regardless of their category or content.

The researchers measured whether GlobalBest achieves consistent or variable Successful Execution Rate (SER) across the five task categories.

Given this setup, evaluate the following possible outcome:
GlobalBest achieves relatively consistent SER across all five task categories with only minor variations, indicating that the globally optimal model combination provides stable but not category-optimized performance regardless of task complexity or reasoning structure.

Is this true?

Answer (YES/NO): NO